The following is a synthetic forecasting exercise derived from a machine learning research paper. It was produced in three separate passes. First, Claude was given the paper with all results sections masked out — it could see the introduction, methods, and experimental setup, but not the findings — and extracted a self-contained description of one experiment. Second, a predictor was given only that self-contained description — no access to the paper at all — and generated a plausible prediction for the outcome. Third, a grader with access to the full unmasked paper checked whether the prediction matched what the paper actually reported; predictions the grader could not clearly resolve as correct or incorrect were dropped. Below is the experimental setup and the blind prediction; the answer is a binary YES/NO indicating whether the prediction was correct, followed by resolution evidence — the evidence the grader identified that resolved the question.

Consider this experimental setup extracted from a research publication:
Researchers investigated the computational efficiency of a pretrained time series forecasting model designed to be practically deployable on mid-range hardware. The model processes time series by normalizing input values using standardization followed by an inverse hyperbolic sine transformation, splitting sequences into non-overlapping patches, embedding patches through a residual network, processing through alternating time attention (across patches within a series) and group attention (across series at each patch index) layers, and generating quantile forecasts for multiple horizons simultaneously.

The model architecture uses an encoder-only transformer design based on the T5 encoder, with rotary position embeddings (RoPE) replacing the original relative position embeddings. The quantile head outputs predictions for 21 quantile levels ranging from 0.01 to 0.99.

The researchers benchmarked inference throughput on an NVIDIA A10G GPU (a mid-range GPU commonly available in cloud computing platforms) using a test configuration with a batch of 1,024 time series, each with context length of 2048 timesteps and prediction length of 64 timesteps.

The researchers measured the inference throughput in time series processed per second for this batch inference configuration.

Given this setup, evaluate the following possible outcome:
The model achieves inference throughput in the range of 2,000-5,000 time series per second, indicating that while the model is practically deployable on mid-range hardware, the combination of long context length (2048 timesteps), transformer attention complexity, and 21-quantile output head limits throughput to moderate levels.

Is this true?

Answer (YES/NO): NO